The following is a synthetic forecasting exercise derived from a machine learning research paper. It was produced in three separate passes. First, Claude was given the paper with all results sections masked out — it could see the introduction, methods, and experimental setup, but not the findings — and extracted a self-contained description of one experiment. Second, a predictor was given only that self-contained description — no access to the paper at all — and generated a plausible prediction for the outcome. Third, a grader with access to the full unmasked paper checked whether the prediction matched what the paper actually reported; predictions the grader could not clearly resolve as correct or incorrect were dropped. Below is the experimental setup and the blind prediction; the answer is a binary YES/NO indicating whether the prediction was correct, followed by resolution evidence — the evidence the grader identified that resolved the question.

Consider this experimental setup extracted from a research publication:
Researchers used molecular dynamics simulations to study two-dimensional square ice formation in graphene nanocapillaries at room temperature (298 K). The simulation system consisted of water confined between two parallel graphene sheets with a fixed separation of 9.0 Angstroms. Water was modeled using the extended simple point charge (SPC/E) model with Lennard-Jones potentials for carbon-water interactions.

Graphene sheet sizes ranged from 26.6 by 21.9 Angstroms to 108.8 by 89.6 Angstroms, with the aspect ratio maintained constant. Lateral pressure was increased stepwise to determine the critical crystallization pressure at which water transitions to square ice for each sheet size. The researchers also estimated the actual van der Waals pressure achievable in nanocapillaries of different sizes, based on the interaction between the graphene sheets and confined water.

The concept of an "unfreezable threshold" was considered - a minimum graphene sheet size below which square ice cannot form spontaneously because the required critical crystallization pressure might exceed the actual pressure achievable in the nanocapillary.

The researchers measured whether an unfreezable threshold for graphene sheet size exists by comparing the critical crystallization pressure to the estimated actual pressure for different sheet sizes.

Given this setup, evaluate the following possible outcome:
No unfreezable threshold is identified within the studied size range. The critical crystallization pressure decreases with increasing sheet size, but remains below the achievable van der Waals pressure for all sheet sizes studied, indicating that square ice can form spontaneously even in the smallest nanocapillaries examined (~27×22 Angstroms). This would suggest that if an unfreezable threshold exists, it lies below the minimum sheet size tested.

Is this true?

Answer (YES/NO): NO